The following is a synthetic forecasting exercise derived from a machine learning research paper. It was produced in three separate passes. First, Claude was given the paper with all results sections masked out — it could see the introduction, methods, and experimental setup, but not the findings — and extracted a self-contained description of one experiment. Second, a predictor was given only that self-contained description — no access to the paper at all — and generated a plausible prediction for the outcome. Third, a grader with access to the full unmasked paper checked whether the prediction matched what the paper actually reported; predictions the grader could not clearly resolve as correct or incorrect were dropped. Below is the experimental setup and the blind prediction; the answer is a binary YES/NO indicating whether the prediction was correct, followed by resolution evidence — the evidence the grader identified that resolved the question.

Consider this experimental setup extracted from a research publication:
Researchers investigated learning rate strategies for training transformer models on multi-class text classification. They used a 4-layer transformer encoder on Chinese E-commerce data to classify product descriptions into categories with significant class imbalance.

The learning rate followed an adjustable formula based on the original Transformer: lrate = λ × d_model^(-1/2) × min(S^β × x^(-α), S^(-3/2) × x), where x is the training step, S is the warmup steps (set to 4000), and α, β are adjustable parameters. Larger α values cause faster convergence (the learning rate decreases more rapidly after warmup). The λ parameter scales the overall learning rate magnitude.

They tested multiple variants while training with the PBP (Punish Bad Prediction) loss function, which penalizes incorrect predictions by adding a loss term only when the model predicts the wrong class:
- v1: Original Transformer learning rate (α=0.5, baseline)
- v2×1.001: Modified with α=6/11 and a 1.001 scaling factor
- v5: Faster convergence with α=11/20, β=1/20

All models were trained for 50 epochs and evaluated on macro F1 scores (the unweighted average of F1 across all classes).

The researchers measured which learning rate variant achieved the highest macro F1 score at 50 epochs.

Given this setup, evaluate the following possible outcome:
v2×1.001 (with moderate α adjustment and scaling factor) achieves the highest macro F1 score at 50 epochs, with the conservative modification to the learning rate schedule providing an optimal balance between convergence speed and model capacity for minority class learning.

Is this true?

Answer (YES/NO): NO